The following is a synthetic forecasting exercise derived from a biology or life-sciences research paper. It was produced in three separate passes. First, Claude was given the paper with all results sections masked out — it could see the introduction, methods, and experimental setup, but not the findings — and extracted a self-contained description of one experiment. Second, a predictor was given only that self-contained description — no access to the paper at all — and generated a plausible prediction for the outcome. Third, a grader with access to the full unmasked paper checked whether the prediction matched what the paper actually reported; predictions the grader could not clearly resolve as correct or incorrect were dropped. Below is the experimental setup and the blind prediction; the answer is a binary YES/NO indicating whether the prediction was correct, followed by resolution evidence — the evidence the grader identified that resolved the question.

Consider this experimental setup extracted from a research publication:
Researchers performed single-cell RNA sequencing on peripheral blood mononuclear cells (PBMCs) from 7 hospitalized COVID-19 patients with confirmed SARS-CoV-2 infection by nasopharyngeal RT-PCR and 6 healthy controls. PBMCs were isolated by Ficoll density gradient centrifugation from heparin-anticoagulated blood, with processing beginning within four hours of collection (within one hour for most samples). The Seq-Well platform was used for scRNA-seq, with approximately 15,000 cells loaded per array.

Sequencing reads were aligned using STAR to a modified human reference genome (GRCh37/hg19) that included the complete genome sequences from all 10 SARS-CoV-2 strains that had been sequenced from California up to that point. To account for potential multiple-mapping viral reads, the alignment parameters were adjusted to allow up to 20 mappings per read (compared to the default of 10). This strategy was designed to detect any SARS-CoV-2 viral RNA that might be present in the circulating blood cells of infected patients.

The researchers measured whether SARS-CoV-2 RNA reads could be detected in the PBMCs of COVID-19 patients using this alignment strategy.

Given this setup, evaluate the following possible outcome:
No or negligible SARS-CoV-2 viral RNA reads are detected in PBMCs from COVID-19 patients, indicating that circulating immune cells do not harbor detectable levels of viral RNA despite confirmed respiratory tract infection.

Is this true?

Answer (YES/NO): YES